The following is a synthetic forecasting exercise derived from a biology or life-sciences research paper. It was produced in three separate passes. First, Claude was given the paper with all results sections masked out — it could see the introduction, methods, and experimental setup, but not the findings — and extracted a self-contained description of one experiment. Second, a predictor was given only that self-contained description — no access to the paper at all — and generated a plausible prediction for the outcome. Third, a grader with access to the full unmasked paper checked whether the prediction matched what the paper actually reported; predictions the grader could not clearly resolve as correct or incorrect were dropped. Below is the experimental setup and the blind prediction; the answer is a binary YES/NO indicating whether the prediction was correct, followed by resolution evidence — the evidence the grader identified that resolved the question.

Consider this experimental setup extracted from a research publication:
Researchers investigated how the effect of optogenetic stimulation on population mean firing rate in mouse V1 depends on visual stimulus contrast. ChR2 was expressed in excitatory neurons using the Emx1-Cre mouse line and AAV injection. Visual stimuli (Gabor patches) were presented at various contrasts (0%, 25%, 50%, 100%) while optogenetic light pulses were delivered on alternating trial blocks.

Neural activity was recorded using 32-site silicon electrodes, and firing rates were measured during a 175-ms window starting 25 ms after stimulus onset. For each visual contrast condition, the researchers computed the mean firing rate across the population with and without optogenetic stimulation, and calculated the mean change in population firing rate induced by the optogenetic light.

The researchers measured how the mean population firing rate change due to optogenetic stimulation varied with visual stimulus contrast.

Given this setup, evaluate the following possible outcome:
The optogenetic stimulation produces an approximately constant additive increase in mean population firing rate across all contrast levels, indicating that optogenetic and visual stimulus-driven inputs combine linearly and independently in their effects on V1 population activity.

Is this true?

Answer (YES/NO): NO